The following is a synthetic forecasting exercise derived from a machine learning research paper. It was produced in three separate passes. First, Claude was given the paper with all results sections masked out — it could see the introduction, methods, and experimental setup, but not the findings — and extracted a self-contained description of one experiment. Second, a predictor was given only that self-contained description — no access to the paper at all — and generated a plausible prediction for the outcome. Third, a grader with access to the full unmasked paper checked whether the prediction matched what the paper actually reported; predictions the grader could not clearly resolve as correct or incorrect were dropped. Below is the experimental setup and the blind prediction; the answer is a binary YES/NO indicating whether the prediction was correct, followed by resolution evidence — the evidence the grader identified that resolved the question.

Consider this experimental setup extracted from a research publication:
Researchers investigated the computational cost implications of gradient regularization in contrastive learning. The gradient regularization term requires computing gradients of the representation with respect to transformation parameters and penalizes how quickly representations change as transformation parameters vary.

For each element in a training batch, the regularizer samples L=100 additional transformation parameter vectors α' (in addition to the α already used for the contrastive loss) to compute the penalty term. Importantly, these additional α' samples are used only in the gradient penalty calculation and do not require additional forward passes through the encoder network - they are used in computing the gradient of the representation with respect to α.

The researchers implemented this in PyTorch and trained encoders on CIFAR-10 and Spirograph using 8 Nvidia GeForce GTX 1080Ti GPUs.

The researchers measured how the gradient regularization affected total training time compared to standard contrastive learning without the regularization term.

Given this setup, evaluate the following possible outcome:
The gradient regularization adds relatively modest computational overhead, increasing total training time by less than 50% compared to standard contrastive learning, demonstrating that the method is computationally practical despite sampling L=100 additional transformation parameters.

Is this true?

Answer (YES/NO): NO